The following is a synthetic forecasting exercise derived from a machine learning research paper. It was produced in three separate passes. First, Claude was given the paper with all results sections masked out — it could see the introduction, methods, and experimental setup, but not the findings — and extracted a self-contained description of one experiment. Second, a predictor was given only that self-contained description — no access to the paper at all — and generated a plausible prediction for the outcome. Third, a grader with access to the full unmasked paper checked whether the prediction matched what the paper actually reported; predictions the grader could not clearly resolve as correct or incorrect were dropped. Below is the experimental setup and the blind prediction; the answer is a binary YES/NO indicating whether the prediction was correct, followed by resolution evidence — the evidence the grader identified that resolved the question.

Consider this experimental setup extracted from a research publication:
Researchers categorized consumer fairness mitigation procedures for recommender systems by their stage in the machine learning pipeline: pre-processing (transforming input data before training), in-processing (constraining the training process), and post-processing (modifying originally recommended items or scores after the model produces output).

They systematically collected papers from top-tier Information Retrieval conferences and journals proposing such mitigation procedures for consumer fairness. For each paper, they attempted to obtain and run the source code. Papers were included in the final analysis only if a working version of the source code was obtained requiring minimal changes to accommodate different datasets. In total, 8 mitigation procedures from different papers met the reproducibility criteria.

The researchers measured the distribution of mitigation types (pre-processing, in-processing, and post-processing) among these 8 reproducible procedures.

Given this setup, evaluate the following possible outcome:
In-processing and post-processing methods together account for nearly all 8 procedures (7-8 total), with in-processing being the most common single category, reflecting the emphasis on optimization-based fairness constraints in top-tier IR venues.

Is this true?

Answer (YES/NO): YES